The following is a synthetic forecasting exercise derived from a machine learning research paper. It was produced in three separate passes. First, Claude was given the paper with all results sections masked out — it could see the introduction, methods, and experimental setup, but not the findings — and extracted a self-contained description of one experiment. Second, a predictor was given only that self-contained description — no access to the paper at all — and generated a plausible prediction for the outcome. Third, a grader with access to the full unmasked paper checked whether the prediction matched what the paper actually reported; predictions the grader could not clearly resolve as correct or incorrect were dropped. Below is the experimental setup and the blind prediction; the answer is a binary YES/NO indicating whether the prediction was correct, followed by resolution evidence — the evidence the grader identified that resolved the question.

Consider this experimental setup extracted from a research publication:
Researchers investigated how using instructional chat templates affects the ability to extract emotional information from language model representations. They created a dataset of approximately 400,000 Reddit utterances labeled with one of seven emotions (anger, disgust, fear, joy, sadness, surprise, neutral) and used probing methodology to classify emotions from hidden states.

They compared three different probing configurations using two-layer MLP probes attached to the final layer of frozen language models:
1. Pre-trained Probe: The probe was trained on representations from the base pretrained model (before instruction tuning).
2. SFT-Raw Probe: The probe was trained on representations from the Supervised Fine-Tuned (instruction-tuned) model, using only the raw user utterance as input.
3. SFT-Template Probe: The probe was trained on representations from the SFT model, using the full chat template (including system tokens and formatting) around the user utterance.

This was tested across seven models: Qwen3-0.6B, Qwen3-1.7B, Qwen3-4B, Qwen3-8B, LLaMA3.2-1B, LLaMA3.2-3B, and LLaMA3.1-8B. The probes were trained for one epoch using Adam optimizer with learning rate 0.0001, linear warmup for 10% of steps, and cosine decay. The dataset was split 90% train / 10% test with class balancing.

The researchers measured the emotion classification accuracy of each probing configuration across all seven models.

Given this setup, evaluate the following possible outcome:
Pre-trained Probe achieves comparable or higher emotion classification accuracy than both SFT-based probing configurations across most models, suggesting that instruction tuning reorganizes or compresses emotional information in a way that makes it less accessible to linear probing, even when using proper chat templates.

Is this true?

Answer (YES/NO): NO